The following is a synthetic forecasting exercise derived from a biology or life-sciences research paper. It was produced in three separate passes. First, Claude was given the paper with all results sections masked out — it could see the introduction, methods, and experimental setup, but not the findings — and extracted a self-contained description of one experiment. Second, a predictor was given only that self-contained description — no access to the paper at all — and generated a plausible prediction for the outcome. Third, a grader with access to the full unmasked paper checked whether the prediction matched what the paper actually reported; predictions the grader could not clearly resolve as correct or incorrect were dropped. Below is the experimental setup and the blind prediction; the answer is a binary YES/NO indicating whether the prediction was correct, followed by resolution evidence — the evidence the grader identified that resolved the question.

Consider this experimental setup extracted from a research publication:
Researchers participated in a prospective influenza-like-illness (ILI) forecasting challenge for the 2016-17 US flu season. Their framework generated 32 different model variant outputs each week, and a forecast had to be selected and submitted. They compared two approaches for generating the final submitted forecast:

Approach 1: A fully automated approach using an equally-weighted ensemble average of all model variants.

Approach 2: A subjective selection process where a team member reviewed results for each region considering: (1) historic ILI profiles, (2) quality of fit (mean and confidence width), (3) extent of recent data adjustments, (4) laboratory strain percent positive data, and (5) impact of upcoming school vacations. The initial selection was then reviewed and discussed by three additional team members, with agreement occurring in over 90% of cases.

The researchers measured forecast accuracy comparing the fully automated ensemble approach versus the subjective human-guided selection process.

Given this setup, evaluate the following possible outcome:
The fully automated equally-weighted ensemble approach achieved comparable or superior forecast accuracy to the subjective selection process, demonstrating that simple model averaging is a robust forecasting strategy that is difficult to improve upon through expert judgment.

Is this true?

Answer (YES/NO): NO